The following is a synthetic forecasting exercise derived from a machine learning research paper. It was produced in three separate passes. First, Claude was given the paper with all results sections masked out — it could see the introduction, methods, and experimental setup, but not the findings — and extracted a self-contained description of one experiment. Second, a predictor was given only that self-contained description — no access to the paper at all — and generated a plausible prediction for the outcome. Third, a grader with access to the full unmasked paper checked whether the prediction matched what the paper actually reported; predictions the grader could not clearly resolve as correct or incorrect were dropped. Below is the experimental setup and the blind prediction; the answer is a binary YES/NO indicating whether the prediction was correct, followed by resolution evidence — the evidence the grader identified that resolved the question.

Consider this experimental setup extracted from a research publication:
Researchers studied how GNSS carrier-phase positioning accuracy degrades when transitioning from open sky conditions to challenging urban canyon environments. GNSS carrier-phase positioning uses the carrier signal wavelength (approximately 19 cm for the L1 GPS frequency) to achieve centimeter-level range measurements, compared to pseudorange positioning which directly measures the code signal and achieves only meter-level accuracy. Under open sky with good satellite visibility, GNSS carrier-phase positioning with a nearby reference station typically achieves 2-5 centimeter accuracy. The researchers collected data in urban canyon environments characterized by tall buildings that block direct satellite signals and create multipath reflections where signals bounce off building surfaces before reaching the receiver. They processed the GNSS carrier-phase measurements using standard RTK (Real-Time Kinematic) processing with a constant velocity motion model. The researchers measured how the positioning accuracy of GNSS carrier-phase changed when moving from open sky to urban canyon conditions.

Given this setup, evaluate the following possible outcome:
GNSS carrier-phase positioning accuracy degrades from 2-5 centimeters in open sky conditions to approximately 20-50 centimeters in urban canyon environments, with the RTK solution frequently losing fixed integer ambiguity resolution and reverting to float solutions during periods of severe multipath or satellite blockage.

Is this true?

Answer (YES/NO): NO